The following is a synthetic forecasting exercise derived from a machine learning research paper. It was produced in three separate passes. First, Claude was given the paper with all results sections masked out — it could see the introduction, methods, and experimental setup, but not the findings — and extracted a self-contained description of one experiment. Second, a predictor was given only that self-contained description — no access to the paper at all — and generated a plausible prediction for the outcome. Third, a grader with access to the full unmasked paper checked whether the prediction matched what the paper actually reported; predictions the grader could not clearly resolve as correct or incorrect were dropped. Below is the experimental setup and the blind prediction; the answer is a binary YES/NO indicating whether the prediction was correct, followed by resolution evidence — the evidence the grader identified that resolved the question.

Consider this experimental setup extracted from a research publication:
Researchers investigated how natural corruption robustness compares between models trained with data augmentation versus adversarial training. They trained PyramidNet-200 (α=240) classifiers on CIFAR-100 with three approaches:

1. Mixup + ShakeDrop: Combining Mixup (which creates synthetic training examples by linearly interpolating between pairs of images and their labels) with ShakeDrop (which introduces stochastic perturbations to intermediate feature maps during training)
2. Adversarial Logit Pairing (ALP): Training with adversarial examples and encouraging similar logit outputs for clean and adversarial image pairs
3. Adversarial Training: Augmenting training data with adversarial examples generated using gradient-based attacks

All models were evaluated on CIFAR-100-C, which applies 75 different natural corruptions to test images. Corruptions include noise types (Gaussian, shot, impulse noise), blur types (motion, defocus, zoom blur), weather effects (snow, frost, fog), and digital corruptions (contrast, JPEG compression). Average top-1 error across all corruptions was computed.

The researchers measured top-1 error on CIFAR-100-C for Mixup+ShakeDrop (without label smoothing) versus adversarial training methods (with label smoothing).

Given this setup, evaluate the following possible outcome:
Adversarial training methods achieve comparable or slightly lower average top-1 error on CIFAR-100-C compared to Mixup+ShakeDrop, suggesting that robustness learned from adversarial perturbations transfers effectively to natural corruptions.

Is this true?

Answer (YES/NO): NO